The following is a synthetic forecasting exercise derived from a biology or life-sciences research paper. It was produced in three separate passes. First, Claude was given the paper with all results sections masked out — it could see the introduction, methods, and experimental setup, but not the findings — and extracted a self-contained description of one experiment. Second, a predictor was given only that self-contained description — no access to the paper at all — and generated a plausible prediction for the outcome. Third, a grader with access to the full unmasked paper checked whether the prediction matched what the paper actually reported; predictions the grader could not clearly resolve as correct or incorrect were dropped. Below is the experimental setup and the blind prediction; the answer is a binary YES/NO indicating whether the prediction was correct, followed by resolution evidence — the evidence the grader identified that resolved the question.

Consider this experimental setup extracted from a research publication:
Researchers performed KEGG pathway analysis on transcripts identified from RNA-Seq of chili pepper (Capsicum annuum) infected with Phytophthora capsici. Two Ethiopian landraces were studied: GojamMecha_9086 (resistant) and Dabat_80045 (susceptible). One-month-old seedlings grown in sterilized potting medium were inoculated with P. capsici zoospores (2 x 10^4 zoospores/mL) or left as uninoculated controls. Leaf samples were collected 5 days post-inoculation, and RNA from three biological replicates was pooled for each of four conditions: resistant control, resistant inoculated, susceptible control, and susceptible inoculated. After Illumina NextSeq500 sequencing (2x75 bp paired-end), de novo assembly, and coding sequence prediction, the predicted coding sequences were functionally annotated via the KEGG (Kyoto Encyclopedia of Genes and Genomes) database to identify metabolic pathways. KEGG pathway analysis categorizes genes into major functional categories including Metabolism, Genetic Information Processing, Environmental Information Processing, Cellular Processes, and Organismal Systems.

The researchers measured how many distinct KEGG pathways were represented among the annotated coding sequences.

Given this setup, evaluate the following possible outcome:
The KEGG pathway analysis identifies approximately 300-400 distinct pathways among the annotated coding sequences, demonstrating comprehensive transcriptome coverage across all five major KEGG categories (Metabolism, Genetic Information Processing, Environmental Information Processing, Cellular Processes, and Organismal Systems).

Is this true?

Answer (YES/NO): NO